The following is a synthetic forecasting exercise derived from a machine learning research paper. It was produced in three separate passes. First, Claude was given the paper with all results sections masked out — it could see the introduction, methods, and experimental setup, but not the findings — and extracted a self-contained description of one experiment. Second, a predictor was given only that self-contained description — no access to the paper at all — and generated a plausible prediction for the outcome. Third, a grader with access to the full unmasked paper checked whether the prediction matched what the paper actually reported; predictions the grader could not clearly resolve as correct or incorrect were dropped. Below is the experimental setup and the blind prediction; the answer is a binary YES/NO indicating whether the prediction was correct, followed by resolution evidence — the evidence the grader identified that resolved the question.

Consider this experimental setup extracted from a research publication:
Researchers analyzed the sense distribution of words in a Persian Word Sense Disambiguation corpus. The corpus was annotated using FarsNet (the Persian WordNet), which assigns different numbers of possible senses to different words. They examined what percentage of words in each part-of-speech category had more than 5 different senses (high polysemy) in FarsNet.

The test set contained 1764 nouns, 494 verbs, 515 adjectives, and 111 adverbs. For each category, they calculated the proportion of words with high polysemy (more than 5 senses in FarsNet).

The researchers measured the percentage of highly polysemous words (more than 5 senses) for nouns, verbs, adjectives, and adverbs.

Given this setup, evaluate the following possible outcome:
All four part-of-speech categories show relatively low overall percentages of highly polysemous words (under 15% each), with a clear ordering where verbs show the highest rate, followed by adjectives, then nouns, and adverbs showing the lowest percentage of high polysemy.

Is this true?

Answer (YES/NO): NO